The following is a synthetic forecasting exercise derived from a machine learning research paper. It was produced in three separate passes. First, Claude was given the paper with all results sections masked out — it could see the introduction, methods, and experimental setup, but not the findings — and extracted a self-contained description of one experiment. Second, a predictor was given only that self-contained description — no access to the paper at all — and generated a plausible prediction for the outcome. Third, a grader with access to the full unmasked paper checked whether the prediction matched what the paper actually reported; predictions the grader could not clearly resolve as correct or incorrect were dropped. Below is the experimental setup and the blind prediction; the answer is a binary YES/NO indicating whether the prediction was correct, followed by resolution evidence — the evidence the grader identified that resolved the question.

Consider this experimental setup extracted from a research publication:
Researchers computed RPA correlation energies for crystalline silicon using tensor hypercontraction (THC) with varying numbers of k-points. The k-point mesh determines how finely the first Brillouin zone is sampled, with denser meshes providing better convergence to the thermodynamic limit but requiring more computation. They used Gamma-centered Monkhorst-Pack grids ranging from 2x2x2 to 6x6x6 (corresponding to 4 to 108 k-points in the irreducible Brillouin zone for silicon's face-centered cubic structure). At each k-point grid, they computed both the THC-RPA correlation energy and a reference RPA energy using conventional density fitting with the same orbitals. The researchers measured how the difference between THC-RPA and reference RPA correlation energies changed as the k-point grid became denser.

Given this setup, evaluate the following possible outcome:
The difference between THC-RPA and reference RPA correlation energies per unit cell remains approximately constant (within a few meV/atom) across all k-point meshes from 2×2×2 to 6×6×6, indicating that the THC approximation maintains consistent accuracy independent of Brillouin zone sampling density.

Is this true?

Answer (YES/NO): YES